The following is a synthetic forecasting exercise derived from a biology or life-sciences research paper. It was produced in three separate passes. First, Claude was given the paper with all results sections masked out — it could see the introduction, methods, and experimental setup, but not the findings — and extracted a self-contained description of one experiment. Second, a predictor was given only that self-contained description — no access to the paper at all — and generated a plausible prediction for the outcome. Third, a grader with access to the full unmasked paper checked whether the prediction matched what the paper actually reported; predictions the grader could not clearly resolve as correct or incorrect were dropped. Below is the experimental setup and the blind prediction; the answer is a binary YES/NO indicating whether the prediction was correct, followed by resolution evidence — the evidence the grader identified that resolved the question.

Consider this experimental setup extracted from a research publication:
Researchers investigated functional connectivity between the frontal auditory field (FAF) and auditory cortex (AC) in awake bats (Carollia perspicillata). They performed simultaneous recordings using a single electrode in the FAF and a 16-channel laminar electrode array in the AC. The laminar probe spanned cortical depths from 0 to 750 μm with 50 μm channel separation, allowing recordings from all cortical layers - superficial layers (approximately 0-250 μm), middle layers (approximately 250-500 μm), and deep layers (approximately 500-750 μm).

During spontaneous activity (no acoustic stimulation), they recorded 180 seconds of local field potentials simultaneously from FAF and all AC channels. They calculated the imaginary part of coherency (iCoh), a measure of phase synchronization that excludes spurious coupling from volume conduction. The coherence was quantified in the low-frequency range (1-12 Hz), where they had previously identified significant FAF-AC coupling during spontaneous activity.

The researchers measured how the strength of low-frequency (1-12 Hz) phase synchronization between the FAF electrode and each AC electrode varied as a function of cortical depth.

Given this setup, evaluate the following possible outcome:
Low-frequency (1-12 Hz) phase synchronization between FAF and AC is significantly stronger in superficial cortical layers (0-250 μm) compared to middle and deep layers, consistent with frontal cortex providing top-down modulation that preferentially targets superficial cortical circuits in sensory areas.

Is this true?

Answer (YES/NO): NO